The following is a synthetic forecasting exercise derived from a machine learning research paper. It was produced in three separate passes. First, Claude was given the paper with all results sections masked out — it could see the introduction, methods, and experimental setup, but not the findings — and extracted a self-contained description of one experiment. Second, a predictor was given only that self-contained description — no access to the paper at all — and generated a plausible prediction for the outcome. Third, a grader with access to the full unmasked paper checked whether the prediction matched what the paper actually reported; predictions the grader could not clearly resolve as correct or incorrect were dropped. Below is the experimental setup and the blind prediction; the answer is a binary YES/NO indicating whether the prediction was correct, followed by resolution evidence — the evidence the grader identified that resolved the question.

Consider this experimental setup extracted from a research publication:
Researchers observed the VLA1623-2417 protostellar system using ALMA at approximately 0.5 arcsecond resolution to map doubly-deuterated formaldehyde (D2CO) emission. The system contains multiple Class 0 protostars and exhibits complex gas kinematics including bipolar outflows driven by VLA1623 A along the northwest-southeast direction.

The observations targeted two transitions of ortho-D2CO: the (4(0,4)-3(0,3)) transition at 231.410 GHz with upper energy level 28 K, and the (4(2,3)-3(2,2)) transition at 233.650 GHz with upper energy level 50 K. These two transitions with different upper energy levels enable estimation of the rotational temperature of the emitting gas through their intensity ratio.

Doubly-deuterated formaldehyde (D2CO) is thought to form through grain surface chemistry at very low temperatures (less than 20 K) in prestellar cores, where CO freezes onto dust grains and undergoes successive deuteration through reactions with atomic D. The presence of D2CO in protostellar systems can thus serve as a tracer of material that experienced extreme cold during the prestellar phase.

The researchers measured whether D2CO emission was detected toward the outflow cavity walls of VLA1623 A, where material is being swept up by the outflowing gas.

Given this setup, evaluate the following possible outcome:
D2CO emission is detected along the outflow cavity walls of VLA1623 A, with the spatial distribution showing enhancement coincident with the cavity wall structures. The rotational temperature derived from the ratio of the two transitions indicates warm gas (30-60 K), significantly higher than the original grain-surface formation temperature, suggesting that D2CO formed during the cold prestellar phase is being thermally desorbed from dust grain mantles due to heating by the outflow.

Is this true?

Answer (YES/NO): NO